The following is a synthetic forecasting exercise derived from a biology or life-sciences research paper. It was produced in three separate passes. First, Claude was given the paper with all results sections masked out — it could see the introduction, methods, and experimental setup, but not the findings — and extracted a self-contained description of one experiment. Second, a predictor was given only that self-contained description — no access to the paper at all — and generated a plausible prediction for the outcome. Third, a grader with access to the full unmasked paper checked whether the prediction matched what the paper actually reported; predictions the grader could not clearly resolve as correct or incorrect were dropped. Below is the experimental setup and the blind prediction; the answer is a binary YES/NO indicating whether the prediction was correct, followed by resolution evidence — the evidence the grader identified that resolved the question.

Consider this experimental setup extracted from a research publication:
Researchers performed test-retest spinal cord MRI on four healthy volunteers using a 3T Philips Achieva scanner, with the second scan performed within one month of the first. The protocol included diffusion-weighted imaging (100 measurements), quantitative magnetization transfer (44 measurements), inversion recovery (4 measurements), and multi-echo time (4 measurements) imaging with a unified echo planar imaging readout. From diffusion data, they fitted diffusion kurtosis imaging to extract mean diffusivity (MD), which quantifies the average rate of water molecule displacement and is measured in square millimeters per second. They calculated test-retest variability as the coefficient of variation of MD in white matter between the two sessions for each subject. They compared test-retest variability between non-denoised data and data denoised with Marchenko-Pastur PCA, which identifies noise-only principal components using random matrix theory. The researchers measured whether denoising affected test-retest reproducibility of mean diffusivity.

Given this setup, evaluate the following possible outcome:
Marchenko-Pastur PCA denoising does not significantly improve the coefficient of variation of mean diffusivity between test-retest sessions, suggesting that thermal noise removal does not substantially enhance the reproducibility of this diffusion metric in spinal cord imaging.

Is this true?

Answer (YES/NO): YES